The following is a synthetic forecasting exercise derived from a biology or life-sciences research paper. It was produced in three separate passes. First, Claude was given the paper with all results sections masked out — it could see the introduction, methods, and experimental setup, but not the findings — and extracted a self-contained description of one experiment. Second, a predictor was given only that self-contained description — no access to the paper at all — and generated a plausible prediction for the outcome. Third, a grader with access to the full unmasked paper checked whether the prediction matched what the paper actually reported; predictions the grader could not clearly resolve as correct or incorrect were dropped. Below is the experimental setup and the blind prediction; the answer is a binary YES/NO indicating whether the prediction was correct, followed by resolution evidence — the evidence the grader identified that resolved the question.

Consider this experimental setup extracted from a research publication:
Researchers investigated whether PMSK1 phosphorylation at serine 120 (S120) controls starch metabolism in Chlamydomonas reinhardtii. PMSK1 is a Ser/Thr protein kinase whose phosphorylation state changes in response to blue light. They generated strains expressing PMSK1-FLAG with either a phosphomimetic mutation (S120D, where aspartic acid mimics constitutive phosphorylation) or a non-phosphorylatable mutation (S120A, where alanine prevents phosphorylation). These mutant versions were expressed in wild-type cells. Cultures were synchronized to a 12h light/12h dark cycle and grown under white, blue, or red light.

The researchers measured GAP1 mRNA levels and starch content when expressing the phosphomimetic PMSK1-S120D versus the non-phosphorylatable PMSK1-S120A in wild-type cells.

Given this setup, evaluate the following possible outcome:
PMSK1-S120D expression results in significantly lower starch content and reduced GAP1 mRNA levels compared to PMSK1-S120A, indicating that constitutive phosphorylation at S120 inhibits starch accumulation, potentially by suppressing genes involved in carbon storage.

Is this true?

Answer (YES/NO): NO